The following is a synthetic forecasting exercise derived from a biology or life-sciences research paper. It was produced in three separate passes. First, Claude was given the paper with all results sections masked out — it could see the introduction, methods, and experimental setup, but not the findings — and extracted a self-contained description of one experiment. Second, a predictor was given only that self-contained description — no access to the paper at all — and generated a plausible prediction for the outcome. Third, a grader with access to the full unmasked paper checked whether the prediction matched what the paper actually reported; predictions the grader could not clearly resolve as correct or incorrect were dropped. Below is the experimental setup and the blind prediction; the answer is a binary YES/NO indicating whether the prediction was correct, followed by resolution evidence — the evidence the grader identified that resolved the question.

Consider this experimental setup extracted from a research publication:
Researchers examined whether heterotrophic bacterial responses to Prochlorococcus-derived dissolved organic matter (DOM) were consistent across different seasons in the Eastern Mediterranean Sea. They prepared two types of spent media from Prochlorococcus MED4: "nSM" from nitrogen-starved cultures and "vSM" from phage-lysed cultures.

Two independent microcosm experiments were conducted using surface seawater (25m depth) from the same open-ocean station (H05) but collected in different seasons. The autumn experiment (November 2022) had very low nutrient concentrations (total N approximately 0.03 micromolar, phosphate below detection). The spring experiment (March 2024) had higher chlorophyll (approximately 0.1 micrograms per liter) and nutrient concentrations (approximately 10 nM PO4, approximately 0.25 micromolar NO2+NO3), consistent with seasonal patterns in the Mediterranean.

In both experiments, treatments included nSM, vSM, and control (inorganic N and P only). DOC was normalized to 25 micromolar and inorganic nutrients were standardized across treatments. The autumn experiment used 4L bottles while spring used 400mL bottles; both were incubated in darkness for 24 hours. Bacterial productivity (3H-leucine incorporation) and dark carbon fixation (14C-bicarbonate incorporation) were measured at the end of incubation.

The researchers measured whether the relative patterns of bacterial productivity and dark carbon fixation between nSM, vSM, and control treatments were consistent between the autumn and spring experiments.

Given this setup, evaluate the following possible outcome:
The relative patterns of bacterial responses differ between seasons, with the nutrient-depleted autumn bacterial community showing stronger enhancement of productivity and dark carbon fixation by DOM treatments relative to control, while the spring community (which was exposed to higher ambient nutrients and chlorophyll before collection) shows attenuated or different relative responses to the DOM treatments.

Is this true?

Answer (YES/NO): NO